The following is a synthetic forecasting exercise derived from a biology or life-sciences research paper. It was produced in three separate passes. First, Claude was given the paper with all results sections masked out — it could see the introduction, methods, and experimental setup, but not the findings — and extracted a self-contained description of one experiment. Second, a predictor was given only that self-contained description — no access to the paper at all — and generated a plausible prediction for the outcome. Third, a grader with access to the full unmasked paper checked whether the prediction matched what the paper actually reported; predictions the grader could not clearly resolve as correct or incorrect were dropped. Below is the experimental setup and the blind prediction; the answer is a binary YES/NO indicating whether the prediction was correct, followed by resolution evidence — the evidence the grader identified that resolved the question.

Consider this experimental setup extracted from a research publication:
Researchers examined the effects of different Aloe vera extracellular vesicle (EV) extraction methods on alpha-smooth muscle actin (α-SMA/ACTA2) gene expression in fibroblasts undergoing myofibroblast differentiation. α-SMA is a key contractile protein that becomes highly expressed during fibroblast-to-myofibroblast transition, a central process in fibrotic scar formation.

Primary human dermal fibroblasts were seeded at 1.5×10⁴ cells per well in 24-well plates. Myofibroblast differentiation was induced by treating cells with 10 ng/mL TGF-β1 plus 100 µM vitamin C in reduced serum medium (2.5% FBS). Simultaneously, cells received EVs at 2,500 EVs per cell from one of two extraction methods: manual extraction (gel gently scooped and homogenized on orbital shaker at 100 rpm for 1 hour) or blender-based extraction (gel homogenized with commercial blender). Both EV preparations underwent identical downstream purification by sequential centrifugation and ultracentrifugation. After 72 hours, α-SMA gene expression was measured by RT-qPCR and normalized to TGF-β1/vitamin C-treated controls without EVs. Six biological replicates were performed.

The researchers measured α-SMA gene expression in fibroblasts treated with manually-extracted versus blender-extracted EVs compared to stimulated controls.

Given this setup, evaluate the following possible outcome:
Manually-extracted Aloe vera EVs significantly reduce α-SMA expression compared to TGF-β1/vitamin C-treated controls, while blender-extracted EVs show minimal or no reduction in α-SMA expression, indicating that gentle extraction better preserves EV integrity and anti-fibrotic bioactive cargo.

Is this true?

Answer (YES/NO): NO